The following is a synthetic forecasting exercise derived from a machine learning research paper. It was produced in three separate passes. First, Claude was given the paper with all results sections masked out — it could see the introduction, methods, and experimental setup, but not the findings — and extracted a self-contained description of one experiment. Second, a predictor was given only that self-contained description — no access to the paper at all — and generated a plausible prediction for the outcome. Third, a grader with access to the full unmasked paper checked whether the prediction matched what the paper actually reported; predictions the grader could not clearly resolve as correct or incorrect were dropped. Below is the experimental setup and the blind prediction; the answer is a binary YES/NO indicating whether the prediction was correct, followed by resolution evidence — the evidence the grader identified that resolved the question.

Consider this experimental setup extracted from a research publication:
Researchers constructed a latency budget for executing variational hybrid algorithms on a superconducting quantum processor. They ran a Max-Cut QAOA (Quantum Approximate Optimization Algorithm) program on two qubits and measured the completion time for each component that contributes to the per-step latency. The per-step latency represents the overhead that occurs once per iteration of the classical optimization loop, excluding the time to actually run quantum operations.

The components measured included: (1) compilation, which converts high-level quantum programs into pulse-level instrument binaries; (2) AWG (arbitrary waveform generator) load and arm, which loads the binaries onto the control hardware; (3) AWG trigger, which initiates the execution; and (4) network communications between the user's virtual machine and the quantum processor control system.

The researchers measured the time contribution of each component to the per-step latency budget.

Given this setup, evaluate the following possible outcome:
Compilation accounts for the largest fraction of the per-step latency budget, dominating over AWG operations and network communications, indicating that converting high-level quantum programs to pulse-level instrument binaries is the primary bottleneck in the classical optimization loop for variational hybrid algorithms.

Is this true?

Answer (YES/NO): YES